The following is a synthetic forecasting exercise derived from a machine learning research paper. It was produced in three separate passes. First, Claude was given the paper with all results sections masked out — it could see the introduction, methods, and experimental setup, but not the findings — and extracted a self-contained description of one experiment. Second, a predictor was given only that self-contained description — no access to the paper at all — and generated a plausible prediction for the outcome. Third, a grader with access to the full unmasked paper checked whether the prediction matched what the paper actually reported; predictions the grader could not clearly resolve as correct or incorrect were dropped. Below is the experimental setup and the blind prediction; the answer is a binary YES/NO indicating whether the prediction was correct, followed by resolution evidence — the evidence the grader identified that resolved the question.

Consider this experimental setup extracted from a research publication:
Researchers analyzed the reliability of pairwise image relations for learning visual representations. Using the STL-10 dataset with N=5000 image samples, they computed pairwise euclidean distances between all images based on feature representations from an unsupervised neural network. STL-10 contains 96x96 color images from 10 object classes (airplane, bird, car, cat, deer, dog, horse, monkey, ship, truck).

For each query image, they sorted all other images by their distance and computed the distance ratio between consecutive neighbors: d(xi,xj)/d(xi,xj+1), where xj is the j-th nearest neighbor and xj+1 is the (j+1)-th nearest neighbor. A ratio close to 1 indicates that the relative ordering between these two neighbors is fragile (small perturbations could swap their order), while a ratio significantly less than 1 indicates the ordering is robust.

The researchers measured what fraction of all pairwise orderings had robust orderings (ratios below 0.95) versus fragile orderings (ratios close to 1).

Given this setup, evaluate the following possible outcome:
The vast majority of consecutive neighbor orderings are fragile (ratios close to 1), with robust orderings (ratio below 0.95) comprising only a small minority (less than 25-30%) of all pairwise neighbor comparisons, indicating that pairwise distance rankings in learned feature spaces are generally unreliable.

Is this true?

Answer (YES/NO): YES